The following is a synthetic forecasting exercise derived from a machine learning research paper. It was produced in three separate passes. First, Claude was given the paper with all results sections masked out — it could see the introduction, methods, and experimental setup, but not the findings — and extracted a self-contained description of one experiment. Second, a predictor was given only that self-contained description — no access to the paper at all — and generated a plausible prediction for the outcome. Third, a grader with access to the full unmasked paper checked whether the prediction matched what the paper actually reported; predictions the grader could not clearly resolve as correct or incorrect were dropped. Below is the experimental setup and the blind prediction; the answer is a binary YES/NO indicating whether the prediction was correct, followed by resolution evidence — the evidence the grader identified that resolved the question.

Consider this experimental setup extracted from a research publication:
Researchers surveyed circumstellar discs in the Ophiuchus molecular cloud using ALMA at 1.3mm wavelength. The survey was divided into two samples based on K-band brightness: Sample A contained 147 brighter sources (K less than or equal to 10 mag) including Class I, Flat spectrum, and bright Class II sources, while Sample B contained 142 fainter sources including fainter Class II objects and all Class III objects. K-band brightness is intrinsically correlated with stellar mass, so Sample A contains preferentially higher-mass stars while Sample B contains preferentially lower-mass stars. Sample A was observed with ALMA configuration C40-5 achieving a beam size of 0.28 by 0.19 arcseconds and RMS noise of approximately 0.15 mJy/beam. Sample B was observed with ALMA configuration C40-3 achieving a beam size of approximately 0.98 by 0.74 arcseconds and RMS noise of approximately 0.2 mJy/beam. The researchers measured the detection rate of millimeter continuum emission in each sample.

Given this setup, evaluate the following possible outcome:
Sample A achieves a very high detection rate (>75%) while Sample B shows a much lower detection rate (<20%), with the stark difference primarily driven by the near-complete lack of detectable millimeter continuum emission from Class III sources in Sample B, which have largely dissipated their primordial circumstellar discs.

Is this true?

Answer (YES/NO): NO